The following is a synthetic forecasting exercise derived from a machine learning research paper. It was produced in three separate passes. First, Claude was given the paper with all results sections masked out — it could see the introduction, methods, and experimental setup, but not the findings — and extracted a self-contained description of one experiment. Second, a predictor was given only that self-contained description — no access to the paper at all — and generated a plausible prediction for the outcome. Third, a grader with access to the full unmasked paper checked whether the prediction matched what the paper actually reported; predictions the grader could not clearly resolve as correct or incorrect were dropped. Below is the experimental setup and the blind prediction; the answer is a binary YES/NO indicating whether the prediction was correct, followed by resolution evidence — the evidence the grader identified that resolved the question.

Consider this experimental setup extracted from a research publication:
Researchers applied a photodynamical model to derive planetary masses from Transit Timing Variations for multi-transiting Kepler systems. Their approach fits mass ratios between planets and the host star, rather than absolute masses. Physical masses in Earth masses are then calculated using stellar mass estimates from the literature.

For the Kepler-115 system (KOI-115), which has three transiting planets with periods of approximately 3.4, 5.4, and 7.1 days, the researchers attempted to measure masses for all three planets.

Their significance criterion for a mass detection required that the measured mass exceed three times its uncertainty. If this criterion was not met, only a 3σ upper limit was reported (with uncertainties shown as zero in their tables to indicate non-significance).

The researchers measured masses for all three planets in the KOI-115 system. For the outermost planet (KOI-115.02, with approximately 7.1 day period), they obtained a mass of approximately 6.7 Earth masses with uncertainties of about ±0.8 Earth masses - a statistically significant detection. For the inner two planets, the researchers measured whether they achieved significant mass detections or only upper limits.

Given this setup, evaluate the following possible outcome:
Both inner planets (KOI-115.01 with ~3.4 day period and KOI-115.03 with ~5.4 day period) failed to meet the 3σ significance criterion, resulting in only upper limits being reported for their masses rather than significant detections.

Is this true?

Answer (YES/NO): YES